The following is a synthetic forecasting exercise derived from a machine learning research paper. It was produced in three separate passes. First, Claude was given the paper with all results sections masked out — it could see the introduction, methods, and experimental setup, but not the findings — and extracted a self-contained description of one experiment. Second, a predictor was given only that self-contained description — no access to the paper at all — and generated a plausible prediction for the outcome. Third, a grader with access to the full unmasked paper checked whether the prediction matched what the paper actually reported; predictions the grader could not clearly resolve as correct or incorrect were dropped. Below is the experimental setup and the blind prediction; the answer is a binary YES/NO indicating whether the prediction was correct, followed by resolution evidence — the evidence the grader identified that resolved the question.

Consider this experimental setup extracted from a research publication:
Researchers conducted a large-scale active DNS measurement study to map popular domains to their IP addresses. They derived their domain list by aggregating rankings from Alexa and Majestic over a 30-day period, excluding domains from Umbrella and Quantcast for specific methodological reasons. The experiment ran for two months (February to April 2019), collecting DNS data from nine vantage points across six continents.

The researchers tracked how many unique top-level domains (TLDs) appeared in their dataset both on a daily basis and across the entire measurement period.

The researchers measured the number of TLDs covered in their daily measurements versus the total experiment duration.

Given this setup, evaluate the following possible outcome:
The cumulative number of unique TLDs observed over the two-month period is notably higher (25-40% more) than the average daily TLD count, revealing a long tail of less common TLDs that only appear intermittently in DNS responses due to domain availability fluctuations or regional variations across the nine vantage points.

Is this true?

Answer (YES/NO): NO